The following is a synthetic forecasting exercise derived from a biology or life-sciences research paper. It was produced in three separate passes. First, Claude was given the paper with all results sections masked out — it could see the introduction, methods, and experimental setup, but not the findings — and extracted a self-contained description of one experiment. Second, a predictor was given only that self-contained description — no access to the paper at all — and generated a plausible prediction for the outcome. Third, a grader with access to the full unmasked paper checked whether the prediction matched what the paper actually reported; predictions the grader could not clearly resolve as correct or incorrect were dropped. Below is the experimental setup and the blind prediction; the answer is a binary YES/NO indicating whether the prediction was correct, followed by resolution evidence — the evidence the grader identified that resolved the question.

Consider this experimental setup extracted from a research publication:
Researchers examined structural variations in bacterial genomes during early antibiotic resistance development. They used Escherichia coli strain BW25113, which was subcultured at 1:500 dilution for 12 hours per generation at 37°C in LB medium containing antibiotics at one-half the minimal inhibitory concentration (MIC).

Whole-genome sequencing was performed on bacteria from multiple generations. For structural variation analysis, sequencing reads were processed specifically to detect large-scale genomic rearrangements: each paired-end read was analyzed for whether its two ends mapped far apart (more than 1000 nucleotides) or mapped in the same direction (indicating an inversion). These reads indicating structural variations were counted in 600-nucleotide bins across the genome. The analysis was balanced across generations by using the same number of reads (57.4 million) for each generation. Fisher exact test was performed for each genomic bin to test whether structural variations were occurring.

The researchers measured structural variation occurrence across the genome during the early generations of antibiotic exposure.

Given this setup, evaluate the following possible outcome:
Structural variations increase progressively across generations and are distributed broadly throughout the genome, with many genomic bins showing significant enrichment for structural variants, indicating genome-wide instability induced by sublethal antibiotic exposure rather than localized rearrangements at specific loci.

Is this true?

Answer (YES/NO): NO